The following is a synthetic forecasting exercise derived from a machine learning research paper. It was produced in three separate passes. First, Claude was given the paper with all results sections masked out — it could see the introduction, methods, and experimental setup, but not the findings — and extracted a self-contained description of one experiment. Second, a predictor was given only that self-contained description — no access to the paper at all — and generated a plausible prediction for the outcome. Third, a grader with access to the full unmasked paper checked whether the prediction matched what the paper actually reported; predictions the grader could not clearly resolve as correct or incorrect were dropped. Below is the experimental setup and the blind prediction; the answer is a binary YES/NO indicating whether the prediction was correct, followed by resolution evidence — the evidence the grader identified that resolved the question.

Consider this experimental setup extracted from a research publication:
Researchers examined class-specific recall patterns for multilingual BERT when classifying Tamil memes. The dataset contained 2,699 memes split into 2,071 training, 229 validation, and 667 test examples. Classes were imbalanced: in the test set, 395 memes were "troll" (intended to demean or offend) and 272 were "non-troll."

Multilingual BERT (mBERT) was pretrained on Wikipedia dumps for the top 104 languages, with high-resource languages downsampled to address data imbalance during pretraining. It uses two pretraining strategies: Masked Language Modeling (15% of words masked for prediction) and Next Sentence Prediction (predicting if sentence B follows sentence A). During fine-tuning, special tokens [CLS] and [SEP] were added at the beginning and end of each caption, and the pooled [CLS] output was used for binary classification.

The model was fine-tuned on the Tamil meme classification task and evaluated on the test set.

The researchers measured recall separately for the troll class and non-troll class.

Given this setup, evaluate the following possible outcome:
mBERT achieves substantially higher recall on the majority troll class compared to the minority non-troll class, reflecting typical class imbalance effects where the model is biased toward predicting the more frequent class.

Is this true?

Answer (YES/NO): YES